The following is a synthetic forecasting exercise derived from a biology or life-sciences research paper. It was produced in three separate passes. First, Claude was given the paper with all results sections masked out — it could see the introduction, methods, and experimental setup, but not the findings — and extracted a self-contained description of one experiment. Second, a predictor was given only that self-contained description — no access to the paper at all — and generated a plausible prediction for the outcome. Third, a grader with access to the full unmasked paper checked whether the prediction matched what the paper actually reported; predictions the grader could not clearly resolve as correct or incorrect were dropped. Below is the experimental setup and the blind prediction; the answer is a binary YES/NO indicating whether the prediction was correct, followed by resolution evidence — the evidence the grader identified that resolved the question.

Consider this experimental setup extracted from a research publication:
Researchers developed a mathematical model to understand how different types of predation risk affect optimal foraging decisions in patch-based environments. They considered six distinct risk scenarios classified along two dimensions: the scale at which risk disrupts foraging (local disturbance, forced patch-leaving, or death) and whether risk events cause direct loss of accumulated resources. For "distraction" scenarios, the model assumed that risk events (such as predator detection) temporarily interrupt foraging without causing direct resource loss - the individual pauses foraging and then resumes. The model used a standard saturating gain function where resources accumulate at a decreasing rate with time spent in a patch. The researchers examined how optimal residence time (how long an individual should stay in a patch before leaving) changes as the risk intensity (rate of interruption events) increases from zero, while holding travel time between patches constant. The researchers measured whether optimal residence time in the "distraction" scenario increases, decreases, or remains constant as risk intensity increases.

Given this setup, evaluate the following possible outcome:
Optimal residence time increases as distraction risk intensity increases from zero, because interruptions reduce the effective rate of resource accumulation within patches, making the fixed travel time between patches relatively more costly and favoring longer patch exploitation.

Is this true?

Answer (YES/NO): YES